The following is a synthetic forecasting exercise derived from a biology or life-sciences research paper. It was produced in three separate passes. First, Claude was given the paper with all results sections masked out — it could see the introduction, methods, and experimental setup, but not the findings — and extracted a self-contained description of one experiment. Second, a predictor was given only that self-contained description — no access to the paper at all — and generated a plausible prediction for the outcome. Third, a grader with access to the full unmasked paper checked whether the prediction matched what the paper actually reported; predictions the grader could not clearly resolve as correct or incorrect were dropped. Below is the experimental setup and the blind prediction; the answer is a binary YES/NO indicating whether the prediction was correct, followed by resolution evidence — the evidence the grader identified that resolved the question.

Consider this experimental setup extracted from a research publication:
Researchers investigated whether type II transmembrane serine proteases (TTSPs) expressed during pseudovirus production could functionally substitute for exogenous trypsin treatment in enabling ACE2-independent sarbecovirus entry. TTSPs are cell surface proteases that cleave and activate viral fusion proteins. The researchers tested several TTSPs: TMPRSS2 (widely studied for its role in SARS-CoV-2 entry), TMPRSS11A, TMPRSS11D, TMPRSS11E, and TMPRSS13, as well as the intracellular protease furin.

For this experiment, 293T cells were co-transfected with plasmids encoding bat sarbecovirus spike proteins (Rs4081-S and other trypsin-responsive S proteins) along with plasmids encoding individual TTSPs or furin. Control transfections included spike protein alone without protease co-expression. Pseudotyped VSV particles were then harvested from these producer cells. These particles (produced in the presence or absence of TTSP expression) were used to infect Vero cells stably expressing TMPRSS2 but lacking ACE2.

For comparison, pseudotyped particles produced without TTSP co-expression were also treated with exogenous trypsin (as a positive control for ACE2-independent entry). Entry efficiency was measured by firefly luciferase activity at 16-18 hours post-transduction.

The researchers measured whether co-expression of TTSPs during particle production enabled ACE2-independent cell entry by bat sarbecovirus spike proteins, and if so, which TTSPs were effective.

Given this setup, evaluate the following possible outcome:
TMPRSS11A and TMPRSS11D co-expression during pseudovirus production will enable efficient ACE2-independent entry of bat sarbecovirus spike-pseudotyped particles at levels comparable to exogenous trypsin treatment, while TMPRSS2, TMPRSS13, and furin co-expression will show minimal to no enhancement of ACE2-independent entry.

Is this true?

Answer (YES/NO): NO